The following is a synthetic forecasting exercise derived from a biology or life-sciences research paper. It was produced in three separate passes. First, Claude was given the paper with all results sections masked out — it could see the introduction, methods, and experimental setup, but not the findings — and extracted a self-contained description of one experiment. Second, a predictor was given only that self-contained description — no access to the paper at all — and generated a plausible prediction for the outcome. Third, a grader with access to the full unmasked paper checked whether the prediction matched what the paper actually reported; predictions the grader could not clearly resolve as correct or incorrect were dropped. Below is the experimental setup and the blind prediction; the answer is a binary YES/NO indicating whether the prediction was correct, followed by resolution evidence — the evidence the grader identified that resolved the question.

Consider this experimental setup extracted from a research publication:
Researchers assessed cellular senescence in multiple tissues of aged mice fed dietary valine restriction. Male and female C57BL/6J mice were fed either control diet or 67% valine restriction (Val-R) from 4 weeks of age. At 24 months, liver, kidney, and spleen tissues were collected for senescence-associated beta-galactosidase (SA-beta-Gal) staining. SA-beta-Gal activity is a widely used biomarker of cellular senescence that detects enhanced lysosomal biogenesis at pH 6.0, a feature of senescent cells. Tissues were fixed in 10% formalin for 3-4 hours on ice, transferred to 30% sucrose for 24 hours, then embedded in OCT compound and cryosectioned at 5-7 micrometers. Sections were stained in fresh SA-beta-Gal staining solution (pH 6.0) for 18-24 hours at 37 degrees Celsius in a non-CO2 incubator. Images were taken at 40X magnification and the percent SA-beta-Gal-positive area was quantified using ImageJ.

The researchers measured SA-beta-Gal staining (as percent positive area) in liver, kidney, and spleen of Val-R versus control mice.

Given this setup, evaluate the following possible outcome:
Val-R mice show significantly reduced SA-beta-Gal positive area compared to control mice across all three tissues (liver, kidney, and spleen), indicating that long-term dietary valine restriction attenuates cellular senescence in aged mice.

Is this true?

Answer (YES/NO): NO